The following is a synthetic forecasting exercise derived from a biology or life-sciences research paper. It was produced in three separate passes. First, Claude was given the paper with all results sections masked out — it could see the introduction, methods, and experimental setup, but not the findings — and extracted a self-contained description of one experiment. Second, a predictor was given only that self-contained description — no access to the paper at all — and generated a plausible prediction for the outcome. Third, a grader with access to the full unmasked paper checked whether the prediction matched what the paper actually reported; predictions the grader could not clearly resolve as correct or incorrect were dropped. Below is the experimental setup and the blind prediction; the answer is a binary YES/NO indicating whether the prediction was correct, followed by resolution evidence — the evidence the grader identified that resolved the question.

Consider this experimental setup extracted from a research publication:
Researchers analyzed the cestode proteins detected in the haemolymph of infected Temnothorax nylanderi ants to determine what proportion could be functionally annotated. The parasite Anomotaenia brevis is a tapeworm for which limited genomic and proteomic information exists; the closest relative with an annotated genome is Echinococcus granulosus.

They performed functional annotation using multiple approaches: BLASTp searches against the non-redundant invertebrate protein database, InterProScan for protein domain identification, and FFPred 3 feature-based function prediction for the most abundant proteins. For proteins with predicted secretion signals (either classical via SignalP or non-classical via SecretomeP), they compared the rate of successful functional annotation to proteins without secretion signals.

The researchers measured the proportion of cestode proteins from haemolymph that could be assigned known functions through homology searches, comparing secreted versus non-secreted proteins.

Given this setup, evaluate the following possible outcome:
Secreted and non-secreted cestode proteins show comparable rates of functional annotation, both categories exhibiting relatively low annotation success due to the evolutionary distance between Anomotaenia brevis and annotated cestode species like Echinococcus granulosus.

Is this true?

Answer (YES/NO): NO